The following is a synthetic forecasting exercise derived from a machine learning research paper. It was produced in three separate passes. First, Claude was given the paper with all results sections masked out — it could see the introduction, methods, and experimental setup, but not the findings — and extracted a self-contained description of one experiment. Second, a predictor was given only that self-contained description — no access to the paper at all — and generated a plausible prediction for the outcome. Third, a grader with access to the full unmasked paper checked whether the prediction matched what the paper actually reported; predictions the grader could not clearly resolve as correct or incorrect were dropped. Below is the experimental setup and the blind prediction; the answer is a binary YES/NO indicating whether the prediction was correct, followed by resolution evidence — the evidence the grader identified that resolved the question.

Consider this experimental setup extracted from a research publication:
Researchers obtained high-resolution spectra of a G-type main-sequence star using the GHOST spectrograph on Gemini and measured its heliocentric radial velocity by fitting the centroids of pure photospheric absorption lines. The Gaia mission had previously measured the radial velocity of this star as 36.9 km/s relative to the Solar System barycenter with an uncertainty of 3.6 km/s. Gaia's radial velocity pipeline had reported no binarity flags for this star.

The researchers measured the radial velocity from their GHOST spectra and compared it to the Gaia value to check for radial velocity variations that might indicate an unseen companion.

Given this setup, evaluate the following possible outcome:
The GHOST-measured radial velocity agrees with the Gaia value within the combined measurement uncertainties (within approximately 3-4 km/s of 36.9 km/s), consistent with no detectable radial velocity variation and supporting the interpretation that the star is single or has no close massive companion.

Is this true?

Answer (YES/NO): YES